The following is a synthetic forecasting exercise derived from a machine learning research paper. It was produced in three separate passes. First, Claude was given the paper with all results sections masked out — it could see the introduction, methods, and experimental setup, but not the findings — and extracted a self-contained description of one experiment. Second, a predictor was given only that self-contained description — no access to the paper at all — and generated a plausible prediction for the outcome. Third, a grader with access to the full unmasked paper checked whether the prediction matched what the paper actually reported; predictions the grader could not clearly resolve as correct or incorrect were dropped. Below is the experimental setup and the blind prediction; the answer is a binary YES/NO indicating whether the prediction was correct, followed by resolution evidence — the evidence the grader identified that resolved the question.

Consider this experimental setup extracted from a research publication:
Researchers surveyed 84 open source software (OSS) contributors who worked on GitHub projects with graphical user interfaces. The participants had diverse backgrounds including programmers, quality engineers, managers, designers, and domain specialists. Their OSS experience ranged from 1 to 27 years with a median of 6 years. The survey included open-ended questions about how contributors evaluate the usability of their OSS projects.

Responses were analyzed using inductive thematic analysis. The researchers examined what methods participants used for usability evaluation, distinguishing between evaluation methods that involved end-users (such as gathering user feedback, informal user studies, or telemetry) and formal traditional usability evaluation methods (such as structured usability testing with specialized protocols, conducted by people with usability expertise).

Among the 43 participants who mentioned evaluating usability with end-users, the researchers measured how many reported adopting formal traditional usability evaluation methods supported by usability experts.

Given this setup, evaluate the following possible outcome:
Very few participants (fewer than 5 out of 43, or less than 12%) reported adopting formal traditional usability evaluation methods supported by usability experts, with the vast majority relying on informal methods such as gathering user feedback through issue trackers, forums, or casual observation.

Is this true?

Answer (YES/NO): YES